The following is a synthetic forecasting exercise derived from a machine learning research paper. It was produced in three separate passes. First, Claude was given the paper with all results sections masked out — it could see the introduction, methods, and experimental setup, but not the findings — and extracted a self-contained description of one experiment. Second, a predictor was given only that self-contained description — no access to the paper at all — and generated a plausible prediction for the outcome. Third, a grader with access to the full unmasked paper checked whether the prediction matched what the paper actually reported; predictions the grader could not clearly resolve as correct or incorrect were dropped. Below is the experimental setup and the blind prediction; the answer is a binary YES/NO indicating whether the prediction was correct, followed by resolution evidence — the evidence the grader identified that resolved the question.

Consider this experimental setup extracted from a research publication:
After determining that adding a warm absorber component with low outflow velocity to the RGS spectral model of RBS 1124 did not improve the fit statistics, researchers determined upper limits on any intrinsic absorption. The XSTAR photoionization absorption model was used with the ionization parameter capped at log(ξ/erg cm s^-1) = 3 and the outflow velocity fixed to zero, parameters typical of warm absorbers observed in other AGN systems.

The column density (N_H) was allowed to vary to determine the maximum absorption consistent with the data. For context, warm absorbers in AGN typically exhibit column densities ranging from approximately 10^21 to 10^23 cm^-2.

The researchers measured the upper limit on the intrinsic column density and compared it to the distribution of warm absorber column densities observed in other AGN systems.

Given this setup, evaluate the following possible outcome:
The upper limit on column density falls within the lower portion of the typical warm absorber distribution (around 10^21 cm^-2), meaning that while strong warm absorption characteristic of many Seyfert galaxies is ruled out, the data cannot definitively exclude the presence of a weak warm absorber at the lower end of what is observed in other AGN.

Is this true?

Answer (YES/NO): YES